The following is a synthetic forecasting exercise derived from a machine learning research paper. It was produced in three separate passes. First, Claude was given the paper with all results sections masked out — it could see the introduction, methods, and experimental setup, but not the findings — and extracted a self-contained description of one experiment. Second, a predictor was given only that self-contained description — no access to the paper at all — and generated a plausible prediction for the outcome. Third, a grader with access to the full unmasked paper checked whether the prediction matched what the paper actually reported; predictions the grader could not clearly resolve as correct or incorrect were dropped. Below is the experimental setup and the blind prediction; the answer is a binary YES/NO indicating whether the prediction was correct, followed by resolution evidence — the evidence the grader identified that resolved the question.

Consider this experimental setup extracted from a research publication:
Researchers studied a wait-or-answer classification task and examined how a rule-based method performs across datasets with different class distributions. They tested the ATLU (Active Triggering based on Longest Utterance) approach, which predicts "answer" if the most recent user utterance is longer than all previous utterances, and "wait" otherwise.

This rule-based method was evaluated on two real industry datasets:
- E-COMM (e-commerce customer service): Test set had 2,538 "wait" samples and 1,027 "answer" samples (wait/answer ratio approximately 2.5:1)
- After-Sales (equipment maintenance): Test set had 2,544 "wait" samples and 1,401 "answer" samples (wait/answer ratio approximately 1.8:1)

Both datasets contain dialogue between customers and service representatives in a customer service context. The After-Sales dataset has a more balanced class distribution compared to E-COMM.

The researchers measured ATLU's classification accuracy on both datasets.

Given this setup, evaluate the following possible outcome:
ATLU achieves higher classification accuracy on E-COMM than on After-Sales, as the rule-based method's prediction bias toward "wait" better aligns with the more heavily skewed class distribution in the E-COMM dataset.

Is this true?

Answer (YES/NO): NO